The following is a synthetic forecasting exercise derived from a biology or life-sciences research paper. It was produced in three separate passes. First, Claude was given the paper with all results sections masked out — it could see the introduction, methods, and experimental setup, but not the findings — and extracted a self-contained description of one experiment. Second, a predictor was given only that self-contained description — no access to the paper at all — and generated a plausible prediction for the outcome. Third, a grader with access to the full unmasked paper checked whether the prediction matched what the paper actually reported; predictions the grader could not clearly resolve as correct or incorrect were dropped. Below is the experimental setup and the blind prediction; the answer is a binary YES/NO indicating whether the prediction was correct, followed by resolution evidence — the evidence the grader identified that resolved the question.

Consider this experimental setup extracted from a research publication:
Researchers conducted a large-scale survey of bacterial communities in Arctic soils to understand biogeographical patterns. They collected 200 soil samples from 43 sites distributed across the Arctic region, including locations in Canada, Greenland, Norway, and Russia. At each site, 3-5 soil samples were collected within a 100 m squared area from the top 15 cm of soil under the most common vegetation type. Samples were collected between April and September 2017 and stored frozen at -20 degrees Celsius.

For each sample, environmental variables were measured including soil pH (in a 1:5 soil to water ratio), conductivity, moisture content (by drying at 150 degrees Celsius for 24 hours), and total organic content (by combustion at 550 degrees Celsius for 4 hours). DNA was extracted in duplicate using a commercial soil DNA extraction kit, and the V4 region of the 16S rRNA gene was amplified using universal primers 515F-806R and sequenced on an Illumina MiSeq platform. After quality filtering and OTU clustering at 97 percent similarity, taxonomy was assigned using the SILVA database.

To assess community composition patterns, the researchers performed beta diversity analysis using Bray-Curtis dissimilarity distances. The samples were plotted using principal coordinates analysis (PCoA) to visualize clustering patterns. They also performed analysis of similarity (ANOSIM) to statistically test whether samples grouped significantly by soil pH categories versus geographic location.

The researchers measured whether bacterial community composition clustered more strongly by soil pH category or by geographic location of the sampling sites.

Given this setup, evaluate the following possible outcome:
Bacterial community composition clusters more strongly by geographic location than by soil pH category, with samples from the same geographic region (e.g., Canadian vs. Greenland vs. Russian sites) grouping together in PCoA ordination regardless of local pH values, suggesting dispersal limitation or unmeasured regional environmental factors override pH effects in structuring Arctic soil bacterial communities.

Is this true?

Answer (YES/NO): NO